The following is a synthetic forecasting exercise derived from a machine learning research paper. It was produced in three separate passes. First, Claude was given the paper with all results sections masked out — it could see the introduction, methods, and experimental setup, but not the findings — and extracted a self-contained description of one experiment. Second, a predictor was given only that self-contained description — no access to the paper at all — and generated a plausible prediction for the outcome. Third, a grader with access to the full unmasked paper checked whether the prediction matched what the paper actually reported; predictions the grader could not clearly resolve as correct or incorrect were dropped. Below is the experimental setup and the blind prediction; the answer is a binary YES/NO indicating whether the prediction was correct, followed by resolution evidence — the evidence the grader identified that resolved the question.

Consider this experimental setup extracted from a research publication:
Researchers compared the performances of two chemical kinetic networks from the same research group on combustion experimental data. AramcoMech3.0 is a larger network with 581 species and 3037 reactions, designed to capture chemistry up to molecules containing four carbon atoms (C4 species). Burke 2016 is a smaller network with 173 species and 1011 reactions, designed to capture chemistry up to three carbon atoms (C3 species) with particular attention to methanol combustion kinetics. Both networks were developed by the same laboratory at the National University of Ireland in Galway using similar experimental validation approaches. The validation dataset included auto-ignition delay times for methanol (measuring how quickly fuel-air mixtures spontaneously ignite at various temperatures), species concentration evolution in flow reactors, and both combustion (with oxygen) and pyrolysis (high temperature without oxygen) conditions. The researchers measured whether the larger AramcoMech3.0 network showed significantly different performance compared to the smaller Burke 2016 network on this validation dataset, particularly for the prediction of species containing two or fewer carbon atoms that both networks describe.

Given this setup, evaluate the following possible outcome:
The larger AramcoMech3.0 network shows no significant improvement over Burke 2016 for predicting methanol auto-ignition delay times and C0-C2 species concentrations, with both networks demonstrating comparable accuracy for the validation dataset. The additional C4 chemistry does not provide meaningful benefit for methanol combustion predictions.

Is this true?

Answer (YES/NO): YES